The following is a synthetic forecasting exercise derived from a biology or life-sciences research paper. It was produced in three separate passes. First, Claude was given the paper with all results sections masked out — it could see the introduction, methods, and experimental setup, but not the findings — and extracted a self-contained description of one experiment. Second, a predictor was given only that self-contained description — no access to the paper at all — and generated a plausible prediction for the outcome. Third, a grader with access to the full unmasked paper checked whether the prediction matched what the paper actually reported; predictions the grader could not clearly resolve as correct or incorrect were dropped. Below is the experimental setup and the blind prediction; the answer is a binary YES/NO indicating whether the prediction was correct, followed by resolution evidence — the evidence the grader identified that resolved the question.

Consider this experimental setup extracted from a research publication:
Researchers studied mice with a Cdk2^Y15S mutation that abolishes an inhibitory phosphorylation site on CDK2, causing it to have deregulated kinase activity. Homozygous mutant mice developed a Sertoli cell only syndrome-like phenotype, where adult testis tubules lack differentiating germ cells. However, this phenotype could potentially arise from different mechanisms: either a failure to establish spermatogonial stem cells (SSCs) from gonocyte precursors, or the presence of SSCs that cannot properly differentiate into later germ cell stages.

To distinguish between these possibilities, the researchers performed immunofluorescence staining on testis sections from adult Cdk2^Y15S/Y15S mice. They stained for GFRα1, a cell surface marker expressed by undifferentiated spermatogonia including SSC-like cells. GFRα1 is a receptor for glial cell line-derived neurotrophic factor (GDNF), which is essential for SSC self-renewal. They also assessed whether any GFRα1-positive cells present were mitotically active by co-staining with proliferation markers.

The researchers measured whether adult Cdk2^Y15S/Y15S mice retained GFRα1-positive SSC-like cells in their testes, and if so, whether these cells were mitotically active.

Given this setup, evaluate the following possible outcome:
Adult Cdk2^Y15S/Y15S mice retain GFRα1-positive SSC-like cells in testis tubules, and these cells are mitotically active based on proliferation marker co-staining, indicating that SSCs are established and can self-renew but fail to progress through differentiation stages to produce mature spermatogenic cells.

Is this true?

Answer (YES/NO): YES